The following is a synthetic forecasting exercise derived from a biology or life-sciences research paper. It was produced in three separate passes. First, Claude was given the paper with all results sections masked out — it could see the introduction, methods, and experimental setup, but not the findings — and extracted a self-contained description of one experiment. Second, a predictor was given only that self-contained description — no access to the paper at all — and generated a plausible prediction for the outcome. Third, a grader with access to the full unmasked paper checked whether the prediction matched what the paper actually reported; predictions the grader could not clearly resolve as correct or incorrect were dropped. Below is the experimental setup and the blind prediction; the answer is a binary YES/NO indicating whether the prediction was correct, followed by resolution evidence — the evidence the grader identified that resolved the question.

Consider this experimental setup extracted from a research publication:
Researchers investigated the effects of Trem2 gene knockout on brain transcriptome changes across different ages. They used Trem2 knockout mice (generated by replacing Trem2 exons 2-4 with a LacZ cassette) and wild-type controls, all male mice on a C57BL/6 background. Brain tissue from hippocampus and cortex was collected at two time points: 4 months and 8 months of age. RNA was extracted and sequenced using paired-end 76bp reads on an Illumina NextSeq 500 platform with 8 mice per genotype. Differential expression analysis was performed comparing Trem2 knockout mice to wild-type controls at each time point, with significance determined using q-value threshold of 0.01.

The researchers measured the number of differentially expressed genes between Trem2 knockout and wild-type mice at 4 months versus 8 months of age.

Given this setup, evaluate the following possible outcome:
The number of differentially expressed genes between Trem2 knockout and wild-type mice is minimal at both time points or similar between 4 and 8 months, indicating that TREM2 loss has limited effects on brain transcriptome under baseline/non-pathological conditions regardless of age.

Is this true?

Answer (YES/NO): NO